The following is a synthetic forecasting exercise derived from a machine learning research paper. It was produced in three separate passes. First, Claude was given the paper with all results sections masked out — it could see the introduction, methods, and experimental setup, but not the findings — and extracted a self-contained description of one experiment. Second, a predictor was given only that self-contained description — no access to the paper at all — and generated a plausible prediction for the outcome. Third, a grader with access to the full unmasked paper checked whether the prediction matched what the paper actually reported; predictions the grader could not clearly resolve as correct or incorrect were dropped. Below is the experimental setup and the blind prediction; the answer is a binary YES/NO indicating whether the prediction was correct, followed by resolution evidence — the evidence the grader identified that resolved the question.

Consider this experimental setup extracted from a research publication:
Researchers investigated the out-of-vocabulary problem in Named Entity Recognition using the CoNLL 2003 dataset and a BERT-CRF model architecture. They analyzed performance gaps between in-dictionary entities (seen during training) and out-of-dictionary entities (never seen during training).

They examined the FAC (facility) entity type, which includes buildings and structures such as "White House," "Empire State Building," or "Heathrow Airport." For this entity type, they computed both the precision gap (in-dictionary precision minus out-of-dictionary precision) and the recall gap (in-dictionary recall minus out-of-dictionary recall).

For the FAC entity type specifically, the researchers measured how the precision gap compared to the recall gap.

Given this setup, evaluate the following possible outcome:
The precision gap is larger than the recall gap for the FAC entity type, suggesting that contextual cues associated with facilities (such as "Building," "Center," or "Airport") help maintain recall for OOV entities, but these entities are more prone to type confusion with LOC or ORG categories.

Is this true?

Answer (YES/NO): NO